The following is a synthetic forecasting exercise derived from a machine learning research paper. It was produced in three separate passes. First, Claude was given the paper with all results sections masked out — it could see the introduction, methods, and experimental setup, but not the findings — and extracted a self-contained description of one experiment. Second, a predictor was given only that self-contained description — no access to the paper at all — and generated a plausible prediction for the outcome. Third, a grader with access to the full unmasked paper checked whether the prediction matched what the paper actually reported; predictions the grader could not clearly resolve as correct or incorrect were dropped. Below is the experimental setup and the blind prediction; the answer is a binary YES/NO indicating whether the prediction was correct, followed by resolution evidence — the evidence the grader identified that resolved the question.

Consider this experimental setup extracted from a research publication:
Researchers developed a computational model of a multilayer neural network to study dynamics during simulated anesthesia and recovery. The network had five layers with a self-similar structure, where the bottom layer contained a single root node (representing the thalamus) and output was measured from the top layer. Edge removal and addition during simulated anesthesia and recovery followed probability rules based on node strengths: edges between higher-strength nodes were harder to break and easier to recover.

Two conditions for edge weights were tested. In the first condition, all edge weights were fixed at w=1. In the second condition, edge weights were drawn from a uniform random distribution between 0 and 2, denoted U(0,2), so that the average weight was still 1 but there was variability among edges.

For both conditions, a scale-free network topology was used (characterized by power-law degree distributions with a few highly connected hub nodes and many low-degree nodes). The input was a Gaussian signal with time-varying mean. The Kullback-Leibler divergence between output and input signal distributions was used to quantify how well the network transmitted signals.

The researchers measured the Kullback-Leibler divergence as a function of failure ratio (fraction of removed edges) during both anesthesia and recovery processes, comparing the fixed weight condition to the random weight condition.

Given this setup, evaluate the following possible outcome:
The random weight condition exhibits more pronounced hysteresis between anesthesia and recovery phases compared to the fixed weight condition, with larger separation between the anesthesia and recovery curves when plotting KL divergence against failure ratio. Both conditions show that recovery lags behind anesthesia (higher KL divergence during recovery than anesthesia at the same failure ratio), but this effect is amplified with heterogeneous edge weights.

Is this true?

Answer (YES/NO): NO